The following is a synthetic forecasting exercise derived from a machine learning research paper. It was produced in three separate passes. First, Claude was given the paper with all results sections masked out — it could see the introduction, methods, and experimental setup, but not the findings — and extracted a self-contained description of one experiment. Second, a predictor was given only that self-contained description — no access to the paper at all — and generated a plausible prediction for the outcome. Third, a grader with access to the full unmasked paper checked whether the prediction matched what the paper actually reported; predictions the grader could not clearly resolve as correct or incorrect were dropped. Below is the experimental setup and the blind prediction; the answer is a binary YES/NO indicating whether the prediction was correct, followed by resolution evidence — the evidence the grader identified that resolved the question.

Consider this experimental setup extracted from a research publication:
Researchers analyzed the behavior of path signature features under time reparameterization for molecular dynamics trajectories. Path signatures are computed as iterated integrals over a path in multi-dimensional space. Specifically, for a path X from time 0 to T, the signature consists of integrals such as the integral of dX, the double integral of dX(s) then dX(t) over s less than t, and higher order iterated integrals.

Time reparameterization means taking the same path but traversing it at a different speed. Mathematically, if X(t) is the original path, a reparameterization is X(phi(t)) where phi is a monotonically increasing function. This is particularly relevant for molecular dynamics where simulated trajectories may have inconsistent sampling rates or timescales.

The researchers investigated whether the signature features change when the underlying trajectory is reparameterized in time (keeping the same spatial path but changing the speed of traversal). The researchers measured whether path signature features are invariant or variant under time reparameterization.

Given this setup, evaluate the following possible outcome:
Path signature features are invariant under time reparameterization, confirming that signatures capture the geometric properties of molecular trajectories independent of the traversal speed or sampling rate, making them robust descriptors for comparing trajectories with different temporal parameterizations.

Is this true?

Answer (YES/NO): YES